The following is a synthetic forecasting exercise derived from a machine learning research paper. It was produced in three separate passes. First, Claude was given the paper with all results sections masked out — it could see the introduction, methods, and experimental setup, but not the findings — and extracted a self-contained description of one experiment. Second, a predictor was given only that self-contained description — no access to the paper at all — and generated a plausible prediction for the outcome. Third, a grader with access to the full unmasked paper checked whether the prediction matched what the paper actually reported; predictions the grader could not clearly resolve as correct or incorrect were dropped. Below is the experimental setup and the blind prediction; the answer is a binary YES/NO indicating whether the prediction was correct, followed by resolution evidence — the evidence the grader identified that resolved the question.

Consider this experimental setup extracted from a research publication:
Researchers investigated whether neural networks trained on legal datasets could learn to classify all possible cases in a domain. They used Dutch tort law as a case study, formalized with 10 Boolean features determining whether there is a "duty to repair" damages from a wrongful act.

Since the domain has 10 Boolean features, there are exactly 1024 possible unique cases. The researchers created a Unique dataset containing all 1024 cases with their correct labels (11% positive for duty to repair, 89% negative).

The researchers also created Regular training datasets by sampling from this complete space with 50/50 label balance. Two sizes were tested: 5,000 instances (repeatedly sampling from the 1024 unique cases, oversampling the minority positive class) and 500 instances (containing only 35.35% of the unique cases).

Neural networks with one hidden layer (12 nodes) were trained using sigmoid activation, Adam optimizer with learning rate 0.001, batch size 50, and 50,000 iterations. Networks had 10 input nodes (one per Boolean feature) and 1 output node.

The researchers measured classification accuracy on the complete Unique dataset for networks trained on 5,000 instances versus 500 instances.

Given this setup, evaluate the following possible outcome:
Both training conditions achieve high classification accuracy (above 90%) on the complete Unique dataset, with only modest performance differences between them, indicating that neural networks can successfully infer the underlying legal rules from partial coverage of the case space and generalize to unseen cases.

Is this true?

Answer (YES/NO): YES